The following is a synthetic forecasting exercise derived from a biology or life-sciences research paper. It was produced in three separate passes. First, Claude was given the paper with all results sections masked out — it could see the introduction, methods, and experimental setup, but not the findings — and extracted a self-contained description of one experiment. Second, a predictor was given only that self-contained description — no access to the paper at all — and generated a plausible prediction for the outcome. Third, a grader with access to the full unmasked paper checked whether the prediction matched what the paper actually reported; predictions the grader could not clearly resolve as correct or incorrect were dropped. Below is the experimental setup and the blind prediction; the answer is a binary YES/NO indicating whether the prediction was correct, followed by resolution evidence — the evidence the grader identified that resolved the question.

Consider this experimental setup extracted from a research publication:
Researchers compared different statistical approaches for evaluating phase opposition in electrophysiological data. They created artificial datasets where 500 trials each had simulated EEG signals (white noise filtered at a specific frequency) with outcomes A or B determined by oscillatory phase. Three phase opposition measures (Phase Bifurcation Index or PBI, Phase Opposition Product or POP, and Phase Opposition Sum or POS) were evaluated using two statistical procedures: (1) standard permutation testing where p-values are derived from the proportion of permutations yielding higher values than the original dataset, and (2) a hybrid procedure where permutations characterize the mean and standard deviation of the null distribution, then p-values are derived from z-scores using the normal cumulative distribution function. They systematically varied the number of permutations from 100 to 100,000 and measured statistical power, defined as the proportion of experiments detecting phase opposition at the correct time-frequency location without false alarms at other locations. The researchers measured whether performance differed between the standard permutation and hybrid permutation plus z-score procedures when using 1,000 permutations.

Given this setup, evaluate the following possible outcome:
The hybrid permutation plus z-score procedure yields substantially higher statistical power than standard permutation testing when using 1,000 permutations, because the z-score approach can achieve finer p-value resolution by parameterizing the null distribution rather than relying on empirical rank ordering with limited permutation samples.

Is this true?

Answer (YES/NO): YES